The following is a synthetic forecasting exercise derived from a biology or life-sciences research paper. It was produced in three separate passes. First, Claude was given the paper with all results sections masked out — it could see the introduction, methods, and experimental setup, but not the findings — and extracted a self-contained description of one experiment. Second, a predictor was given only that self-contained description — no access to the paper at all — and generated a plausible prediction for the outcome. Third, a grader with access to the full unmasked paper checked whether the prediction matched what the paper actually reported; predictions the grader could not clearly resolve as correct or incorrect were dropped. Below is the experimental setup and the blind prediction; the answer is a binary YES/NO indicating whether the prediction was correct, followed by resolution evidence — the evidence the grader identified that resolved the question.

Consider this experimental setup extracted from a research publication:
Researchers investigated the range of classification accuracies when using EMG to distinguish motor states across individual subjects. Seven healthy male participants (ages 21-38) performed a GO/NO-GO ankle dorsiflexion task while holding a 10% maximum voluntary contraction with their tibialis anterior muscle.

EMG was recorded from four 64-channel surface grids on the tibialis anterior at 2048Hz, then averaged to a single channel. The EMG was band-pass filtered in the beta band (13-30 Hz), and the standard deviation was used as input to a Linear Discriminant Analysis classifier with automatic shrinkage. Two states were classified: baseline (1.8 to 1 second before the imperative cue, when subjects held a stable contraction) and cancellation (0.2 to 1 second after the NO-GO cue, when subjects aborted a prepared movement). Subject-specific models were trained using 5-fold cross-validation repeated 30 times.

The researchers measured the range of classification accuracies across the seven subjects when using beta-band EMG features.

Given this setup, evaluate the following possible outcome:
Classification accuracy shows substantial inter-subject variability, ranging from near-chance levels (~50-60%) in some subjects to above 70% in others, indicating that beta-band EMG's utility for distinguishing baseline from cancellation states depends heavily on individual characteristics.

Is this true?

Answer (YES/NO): YES